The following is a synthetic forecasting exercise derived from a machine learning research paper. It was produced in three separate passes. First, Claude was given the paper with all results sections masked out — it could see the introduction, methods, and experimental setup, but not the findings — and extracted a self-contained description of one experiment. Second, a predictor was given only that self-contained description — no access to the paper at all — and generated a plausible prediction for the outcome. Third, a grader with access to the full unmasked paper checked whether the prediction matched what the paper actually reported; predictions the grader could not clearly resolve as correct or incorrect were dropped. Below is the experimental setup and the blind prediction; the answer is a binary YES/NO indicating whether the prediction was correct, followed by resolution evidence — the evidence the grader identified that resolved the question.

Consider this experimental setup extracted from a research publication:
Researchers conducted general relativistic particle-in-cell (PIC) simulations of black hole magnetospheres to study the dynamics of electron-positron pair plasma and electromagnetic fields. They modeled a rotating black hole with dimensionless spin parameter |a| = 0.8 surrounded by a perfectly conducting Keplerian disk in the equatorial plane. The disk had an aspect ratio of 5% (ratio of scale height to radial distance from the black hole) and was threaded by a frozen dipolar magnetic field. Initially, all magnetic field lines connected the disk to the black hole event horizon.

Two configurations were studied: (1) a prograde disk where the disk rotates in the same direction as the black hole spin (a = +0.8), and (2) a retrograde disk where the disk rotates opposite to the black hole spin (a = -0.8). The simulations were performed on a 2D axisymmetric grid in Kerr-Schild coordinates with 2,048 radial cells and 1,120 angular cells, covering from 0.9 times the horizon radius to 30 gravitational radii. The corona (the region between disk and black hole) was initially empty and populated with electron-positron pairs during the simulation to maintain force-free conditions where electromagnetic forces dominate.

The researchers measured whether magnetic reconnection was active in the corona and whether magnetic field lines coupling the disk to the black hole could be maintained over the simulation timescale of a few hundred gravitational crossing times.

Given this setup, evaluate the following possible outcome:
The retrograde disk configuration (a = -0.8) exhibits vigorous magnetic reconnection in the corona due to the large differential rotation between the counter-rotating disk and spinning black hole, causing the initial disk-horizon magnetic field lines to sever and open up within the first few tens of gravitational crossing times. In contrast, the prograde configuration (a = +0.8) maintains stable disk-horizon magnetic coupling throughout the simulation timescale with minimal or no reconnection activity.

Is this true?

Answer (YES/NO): NO